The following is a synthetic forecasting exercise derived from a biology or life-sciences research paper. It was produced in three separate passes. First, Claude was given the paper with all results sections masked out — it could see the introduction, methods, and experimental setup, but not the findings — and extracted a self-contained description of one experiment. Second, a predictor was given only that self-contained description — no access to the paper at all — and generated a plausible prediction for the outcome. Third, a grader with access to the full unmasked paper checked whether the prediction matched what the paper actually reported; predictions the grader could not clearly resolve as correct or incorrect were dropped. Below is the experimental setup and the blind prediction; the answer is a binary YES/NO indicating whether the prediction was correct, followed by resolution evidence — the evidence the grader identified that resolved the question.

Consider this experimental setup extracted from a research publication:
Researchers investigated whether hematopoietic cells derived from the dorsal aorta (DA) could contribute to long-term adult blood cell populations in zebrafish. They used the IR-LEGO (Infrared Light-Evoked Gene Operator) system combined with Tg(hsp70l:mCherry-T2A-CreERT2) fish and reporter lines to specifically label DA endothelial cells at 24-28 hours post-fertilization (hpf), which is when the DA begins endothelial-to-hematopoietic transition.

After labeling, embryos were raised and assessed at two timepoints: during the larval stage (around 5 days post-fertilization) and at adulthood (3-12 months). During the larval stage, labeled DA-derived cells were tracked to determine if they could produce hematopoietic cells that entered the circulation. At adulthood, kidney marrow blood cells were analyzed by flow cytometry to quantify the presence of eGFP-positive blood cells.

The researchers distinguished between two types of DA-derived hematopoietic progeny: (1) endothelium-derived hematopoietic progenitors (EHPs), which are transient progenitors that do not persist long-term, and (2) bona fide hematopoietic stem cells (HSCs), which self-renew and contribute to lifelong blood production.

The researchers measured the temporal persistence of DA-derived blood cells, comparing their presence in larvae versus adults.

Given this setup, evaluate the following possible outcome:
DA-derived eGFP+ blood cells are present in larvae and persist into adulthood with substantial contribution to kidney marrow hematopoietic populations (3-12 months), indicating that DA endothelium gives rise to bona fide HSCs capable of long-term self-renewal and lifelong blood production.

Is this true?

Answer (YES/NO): NO